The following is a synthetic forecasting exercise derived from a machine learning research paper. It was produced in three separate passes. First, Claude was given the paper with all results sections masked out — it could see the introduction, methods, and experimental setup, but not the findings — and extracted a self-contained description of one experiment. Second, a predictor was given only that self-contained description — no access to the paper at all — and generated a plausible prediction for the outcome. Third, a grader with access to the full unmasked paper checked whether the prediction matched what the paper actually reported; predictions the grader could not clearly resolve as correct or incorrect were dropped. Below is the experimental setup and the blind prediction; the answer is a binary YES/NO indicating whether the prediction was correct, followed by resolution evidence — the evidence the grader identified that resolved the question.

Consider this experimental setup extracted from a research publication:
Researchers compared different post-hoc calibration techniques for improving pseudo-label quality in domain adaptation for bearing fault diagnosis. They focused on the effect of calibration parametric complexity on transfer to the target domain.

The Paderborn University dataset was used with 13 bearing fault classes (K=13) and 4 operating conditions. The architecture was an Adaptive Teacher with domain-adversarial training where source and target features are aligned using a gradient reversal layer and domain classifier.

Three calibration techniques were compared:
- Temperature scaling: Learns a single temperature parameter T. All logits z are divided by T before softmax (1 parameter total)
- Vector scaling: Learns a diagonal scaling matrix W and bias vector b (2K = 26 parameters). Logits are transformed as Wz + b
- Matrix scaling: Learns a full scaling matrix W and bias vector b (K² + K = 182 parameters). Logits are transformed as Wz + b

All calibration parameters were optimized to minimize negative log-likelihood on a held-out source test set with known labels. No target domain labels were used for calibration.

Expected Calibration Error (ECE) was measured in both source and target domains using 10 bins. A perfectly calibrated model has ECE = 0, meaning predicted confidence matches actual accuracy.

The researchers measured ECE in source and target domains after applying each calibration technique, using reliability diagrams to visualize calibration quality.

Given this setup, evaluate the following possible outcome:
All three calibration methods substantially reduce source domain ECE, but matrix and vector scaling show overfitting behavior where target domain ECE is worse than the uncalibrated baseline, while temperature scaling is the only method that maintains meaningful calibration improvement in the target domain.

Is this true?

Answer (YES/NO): NO